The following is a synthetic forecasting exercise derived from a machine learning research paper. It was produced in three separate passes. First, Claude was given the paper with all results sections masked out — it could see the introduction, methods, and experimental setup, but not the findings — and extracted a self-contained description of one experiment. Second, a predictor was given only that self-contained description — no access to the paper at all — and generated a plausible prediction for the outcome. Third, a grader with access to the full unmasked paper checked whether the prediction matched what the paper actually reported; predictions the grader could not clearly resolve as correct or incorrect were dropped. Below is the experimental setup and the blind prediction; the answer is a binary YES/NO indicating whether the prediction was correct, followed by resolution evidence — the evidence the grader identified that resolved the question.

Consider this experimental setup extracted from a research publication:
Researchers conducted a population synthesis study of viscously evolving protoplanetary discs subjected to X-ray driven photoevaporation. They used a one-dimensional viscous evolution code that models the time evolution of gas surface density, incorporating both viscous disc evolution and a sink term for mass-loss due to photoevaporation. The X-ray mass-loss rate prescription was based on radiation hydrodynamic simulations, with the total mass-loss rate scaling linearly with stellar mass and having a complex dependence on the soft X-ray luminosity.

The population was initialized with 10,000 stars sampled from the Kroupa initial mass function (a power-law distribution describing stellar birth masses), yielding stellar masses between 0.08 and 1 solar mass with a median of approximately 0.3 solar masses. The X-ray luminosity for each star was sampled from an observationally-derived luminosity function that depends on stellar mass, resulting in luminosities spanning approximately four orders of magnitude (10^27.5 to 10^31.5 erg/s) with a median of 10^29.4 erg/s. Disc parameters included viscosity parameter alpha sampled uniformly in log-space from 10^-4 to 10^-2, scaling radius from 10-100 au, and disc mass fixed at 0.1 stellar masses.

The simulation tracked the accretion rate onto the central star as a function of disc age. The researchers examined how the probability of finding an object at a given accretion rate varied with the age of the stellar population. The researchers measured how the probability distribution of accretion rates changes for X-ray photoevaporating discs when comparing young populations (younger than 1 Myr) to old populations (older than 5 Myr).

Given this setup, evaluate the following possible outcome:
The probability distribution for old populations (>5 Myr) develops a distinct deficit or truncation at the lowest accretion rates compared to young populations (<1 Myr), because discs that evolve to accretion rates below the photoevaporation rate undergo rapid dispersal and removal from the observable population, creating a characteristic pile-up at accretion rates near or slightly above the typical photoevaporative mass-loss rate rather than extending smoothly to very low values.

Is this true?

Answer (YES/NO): NO